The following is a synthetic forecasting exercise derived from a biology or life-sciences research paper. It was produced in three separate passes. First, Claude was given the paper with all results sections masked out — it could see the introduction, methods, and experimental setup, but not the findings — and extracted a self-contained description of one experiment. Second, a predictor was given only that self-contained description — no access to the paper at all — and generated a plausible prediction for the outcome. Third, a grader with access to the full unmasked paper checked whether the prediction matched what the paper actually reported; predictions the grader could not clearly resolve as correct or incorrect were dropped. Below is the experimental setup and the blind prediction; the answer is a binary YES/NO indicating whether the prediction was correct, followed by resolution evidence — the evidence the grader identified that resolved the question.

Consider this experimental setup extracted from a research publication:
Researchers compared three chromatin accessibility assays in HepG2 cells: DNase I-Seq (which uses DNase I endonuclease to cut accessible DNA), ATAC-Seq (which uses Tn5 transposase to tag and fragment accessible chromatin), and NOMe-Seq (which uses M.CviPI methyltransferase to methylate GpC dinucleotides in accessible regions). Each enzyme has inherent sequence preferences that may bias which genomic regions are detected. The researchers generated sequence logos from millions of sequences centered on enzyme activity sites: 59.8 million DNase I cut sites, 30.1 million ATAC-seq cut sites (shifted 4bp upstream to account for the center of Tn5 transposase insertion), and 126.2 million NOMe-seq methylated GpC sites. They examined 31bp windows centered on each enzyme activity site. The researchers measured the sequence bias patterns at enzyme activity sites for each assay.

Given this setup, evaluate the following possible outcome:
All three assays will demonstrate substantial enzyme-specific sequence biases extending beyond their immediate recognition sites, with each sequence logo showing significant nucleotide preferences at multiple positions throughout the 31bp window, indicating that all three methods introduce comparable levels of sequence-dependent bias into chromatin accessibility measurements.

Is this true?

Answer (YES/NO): NO